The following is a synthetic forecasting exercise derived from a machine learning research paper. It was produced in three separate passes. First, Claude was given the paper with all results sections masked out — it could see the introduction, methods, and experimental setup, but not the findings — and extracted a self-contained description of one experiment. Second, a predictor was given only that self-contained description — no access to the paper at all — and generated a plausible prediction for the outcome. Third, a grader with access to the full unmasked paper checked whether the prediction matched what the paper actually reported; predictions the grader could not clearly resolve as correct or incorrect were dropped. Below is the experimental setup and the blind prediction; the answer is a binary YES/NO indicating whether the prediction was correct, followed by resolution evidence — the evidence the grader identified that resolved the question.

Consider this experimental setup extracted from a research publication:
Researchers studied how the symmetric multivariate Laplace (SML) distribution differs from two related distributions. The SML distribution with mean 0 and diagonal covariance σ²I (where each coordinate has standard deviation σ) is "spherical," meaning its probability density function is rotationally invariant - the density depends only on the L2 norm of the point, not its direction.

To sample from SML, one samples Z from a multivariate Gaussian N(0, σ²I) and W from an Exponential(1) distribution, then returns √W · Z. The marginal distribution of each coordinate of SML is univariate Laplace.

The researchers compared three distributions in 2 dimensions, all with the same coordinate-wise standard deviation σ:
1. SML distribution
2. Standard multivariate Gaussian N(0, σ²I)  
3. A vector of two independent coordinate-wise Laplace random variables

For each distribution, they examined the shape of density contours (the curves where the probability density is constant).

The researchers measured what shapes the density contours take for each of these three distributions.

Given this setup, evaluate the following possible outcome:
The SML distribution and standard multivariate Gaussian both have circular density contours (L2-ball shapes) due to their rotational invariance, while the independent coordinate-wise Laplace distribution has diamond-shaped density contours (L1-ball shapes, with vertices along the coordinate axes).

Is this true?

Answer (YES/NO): YES